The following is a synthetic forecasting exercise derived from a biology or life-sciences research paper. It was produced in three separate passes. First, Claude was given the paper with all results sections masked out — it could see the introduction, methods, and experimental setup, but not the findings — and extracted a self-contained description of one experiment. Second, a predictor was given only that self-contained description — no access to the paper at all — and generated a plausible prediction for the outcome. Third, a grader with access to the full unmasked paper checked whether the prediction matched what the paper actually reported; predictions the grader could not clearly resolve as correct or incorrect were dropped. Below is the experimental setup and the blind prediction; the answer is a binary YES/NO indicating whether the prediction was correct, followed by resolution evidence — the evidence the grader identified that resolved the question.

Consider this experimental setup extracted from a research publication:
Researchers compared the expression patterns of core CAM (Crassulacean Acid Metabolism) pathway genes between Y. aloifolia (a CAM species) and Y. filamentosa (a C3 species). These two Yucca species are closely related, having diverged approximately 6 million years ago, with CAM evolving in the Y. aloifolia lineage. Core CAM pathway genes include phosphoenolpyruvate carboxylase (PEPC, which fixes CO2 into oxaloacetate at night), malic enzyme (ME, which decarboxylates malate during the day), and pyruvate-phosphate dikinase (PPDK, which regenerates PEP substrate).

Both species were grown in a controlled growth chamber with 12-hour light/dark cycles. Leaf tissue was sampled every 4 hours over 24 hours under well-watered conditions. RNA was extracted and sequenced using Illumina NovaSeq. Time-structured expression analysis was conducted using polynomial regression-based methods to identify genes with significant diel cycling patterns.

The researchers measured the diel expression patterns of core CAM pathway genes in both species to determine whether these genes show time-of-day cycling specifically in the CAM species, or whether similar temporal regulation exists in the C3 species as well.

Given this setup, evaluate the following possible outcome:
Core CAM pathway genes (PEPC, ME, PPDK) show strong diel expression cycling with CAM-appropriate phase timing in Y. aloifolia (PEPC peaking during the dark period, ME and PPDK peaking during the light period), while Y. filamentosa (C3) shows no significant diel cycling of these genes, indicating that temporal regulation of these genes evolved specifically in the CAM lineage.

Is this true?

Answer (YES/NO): NO